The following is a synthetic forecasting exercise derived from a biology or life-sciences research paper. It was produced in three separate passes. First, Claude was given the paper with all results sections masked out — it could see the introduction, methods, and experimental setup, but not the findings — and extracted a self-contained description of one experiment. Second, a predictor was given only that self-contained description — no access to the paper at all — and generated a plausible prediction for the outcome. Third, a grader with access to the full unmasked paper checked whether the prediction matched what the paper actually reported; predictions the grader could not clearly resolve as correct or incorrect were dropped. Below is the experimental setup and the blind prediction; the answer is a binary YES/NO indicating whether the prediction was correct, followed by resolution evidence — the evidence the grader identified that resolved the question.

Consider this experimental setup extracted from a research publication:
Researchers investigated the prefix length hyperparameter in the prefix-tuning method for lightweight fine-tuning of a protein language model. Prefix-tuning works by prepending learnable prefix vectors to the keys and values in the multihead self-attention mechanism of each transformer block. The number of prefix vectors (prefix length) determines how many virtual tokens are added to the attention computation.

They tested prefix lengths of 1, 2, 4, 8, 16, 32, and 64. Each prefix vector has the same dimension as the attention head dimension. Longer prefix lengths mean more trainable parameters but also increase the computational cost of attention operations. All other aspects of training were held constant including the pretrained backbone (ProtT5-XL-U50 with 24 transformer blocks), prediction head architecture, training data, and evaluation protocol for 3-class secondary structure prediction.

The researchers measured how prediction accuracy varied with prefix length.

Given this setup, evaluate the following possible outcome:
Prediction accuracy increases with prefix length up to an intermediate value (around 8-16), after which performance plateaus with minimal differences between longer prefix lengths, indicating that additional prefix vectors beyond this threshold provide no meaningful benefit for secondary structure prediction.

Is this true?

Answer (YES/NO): NO